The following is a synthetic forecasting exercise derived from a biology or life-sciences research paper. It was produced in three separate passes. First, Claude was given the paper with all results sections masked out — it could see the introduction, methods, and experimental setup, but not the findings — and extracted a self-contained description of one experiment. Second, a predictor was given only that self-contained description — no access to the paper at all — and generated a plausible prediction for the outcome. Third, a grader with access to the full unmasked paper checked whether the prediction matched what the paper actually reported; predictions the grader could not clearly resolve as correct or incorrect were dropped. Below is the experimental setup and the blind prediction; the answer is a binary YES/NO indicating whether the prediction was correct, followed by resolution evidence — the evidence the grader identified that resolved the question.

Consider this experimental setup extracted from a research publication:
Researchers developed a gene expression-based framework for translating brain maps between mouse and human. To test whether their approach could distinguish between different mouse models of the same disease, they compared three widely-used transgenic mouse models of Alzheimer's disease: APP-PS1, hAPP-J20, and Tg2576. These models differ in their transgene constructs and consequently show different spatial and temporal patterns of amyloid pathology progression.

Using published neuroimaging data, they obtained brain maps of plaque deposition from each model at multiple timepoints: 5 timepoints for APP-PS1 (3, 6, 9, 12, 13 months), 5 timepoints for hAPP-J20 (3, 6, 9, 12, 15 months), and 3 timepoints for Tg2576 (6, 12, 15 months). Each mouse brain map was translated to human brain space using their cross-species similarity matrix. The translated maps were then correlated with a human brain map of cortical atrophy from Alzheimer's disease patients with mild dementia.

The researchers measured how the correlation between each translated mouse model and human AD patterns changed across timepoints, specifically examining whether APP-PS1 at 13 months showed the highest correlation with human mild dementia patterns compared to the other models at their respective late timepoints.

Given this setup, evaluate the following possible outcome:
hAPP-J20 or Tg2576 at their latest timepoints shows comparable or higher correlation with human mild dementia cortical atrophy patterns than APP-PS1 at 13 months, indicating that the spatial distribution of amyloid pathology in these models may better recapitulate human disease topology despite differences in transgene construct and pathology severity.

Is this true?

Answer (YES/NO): YES